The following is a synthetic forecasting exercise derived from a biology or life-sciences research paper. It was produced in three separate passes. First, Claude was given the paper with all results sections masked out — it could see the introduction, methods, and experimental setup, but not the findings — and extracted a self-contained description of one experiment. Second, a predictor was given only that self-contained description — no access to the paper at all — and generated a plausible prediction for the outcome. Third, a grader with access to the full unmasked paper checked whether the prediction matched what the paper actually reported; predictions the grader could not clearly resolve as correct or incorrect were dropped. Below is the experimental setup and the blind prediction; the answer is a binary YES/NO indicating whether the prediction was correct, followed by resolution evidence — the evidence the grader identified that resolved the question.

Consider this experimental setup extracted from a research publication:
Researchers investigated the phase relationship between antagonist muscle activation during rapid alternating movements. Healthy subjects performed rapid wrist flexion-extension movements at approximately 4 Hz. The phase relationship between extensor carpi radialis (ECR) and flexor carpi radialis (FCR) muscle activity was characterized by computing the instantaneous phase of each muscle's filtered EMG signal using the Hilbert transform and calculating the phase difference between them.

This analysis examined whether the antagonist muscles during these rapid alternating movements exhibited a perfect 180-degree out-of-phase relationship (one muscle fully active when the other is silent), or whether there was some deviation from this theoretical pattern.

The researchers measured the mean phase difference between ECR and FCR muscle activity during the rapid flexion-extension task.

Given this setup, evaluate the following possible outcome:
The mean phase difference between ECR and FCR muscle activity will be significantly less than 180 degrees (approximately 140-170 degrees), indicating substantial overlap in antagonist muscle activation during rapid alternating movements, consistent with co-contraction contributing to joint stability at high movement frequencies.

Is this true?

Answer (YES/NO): YES